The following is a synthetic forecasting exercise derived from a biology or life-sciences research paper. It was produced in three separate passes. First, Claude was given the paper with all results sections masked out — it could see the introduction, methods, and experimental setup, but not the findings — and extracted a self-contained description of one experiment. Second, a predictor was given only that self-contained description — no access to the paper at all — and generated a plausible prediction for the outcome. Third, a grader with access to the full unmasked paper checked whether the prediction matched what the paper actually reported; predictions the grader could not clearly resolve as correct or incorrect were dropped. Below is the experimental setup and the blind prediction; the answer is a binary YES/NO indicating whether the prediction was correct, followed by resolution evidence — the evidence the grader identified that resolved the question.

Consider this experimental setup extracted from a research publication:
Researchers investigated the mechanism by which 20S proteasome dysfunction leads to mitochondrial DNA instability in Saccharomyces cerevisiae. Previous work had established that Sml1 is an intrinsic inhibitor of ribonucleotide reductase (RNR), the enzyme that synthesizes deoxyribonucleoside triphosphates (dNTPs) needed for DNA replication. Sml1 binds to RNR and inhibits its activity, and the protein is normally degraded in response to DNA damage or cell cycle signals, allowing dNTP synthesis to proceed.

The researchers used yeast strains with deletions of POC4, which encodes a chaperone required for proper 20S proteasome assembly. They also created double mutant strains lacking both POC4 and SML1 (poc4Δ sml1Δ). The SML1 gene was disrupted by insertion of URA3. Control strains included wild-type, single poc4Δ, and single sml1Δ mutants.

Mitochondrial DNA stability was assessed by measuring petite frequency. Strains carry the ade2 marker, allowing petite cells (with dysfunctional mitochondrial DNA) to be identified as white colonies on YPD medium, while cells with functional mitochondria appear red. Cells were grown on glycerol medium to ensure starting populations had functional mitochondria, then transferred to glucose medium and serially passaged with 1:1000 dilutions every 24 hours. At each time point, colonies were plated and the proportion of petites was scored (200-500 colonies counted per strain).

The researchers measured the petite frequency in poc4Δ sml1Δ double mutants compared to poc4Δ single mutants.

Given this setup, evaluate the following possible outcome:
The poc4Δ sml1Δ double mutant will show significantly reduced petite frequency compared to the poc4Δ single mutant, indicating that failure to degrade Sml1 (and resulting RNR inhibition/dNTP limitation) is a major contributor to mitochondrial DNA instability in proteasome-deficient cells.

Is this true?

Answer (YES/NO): YES